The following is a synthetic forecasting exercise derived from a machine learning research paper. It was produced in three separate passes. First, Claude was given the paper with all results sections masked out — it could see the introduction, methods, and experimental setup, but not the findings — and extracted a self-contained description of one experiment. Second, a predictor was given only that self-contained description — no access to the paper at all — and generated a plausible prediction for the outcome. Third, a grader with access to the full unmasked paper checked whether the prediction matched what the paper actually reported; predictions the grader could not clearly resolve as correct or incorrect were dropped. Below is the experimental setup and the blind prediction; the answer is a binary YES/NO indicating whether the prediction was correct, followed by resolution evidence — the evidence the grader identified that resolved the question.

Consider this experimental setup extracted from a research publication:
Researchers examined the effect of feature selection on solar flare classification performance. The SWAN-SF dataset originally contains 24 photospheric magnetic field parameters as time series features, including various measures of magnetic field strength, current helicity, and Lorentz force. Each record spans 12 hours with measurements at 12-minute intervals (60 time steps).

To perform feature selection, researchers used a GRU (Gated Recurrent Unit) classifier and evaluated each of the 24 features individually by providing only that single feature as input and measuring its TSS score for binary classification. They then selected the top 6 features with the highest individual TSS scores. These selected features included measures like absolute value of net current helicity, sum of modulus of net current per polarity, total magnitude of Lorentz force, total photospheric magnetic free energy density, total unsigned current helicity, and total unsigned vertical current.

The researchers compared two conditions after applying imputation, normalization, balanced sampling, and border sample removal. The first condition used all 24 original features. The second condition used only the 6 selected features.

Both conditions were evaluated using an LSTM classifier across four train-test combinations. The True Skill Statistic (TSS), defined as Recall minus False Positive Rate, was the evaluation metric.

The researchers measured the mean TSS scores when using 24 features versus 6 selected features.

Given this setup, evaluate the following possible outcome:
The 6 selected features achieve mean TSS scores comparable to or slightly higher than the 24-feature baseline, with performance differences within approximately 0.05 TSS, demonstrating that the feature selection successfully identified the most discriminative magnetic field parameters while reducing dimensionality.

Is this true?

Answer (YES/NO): NO